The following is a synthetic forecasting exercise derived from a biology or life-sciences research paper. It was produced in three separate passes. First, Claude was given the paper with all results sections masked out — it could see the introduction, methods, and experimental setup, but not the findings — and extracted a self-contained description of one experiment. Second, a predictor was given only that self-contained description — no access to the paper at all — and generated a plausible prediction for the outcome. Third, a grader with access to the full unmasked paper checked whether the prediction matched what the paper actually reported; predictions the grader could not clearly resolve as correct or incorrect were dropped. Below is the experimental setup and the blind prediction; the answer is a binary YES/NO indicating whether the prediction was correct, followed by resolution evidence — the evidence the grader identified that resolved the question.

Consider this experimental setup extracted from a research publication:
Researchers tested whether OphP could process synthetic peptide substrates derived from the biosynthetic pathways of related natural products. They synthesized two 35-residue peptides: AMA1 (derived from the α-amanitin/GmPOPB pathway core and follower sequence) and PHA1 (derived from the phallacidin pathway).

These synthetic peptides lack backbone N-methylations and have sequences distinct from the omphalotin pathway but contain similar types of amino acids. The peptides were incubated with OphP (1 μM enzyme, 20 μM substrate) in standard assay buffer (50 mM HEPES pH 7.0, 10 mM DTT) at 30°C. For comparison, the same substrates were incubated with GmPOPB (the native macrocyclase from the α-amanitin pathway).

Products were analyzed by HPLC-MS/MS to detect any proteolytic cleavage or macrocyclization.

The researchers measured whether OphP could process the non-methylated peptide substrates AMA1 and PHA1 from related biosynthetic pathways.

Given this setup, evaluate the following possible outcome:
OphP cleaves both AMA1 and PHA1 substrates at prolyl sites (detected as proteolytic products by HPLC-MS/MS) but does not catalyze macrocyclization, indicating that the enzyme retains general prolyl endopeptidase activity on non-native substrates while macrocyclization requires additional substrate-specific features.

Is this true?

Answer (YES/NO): NO